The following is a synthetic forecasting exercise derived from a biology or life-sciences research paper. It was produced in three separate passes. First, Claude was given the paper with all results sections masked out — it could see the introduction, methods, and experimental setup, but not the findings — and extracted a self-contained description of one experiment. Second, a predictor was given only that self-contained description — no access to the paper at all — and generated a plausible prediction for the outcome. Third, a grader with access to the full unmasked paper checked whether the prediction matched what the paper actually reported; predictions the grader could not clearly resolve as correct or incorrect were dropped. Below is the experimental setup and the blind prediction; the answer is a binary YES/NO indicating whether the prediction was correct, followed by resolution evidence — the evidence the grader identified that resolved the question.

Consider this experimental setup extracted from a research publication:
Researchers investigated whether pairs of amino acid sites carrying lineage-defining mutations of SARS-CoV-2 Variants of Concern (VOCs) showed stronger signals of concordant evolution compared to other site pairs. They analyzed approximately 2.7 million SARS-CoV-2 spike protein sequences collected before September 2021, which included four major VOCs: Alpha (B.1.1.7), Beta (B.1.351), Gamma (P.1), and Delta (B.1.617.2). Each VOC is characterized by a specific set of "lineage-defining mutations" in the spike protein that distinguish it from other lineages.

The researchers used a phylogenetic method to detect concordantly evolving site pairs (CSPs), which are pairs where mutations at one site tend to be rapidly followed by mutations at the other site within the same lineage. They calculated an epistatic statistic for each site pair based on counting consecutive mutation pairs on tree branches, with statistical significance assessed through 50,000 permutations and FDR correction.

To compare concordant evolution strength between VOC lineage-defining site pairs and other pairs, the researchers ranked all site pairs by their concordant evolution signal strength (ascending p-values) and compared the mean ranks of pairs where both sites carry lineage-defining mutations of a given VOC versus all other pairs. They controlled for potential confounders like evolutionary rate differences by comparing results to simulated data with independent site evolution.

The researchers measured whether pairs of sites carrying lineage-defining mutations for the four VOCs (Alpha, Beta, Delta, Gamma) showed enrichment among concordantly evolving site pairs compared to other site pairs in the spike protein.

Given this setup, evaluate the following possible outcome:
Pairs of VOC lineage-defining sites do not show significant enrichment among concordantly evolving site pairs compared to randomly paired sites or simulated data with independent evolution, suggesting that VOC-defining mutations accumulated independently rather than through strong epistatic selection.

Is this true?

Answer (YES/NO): NO